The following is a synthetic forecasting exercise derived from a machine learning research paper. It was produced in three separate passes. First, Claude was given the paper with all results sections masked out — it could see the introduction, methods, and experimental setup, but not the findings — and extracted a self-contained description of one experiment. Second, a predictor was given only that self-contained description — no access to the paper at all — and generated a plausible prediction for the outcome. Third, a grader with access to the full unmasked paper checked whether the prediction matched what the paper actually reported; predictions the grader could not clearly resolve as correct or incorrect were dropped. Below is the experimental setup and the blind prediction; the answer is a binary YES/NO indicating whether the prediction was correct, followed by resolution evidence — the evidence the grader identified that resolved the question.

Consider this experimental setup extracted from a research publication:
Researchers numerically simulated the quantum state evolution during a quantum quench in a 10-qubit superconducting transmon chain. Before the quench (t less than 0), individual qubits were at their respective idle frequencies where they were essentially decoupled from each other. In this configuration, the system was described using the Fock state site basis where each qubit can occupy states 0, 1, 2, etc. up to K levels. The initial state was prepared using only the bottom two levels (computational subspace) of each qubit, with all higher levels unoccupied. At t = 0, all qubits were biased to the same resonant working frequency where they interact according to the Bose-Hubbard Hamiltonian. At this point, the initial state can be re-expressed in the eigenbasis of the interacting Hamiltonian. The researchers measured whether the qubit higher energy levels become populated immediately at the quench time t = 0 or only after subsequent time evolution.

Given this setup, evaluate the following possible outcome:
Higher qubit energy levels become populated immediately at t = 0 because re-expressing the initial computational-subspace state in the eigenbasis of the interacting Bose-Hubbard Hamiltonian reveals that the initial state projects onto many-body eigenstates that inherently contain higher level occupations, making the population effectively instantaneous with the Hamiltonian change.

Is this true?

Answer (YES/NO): NO